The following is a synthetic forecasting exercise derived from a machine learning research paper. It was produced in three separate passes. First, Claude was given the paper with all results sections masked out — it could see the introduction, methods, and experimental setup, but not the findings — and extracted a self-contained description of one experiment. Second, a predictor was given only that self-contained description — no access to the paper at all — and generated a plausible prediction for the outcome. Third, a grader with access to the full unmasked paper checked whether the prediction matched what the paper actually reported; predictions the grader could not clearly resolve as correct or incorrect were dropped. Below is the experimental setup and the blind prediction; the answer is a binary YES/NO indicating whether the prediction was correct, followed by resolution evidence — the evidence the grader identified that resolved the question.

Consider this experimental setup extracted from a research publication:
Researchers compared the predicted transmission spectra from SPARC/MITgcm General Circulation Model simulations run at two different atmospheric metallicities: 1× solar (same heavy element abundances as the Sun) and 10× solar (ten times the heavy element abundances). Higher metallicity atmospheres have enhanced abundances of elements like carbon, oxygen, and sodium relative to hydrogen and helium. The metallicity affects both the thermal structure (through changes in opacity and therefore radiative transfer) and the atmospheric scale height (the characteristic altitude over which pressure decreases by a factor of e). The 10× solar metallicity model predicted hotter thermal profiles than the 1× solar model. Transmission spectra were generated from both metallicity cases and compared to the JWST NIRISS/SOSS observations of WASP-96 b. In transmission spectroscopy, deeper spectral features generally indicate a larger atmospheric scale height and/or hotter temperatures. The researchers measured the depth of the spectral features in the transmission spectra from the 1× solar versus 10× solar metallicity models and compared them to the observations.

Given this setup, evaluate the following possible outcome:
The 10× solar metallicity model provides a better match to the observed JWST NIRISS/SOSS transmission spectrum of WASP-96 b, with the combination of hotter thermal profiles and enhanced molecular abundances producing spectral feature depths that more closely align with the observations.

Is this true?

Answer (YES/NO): YES